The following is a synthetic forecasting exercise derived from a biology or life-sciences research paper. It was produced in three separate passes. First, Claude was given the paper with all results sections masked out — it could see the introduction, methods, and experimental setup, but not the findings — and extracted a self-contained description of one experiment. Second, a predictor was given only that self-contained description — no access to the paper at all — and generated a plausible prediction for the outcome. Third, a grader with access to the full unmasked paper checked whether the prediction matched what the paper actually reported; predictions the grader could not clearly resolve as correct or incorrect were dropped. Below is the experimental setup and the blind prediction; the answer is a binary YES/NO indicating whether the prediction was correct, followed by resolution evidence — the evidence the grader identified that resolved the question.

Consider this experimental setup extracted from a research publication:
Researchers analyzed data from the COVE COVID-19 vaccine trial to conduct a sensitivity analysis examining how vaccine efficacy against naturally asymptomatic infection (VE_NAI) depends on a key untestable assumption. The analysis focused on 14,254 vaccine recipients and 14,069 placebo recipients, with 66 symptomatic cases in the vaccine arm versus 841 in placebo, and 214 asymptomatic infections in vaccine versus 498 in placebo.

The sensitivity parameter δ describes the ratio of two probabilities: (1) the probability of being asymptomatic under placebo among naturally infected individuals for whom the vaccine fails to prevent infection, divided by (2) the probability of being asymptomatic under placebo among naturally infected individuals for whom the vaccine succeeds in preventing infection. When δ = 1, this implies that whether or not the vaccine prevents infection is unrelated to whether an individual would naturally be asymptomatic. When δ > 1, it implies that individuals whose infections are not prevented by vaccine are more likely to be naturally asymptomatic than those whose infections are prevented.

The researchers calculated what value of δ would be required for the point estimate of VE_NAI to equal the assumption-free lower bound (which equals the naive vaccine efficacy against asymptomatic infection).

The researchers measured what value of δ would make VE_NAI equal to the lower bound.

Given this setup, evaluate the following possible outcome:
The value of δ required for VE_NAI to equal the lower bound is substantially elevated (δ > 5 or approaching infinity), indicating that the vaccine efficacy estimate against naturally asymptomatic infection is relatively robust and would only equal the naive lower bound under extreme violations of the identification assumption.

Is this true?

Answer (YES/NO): NO